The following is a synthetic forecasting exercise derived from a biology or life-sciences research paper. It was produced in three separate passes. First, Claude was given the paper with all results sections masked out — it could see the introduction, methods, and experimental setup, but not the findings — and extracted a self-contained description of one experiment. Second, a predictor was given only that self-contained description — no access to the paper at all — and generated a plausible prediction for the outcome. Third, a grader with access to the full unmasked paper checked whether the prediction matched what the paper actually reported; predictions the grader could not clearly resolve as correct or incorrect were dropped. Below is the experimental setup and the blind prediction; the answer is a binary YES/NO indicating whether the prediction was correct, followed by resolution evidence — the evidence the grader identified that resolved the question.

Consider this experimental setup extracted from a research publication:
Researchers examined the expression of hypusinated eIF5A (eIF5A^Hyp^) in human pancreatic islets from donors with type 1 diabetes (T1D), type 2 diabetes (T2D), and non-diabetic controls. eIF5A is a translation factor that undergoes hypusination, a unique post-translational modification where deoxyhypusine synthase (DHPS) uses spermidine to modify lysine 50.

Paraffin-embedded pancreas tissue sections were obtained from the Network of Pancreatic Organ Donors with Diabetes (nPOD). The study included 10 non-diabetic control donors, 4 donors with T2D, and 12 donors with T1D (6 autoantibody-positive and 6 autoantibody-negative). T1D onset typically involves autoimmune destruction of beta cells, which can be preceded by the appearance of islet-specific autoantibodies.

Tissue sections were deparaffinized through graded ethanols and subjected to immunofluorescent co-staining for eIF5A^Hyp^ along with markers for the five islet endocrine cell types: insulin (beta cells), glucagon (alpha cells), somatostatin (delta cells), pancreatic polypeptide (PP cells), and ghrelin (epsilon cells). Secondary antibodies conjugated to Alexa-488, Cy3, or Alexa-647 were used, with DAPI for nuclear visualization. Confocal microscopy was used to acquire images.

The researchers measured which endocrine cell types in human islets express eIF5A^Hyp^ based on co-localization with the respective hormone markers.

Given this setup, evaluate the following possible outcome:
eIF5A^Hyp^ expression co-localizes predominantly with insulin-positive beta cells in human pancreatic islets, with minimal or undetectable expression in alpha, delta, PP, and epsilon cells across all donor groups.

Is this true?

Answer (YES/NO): NO